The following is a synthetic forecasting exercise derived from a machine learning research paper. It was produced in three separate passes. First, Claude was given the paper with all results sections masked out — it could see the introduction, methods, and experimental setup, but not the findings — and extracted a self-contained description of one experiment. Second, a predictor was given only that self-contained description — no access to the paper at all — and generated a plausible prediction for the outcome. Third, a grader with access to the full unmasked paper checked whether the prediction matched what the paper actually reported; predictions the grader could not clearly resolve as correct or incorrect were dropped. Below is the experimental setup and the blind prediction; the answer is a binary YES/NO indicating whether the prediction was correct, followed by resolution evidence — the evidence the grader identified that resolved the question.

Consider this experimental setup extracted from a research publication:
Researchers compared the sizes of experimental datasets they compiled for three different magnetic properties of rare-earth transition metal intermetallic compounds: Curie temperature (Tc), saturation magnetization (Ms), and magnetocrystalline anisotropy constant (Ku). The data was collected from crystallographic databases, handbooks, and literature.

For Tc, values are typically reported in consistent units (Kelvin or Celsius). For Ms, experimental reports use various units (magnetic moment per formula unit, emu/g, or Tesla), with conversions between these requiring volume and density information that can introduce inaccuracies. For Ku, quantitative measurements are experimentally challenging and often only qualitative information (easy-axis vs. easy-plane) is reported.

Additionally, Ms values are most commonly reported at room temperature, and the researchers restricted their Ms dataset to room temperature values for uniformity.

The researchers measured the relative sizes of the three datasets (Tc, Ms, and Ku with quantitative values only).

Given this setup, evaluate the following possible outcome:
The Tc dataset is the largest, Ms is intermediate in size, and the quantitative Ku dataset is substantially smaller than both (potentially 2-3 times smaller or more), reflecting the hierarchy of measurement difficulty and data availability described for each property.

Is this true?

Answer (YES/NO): YES